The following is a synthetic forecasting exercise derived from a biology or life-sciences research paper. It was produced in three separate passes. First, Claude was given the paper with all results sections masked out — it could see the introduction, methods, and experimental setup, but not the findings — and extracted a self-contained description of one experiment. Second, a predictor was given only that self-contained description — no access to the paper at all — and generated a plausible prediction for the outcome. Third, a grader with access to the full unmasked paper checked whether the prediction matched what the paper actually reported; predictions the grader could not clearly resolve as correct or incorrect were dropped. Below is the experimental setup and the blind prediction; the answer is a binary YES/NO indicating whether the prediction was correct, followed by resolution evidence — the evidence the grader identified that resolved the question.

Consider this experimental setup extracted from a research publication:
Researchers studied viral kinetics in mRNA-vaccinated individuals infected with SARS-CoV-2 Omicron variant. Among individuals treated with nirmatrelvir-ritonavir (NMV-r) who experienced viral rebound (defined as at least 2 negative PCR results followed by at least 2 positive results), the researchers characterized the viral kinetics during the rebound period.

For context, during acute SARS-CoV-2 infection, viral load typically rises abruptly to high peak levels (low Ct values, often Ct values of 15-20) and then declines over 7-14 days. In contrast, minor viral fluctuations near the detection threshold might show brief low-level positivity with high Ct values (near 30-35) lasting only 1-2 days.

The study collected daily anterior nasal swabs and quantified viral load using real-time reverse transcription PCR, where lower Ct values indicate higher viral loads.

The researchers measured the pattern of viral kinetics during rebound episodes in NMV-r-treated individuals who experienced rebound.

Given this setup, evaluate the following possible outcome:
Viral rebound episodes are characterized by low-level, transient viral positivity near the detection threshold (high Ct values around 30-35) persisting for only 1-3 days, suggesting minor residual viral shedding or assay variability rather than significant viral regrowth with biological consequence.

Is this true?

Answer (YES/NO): NO